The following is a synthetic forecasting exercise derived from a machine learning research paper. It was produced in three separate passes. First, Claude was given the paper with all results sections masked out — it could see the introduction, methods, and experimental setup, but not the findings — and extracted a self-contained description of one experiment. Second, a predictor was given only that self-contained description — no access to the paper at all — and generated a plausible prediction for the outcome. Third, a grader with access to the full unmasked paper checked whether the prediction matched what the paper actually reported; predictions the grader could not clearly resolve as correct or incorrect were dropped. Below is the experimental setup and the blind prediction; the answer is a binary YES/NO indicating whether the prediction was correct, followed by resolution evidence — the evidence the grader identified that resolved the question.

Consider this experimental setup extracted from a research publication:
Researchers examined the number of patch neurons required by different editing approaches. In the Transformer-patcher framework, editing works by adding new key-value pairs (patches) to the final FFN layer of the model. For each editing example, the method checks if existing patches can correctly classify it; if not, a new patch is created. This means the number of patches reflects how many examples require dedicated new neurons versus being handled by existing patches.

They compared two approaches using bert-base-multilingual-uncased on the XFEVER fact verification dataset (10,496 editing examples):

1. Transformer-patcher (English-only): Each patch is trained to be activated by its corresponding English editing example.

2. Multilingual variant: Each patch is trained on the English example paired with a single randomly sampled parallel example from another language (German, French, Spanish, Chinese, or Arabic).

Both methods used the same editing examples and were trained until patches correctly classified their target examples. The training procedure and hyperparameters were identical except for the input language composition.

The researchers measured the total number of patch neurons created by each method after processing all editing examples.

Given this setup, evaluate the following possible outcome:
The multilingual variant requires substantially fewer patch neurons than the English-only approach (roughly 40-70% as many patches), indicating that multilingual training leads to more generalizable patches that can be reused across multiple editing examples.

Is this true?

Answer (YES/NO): NO